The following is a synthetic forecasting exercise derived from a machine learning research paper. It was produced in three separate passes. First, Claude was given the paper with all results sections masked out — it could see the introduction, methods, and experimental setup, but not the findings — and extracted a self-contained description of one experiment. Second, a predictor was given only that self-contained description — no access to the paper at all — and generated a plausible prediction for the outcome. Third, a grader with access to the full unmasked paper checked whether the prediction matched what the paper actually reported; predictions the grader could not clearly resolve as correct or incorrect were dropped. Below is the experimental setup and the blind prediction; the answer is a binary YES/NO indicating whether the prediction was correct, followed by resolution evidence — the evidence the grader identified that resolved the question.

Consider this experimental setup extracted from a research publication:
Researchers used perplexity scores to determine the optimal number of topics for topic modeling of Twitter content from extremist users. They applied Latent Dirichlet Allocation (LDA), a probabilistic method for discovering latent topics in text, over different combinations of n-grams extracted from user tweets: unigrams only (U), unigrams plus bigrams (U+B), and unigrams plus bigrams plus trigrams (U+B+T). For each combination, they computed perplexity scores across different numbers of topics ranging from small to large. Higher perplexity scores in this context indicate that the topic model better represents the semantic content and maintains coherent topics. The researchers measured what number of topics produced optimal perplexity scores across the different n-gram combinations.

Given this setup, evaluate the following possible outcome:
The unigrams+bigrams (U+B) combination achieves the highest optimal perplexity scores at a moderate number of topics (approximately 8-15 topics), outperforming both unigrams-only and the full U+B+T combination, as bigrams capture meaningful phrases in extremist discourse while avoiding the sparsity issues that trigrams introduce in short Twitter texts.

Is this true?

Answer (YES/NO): NO